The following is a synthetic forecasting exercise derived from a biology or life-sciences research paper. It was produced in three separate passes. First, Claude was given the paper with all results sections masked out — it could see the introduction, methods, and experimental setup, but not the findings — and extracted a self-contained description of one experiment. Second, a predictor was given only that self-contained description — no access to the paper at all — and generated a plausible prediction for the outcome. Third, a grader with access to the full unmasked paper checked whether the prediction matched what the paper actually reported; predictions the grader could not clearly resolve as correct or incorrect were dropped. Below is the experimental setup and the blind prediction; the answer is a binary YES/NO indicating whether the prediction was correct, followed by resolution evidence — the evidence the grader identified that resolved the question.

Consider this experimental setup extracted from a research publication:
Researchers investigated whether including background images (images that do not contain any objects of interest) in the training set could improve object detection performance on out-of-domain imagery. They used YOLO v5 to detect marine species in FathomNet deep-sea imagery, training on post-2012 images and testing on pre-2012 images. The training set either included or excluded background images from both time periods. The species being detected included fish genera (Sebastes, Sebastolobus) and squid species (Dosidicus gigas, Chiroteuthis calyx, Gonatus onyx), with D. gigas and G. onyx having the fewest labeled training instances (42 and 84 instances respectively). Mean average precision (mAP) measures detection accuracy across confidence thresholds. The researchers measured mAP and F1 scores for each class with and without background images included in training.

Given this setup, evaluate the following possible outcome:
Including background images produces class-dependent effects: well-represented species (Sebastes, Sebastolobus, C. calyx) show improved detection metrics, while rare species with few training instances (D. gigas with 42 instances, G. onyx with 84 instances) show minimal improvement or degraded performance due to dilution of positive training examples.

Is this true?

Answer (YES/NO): NO